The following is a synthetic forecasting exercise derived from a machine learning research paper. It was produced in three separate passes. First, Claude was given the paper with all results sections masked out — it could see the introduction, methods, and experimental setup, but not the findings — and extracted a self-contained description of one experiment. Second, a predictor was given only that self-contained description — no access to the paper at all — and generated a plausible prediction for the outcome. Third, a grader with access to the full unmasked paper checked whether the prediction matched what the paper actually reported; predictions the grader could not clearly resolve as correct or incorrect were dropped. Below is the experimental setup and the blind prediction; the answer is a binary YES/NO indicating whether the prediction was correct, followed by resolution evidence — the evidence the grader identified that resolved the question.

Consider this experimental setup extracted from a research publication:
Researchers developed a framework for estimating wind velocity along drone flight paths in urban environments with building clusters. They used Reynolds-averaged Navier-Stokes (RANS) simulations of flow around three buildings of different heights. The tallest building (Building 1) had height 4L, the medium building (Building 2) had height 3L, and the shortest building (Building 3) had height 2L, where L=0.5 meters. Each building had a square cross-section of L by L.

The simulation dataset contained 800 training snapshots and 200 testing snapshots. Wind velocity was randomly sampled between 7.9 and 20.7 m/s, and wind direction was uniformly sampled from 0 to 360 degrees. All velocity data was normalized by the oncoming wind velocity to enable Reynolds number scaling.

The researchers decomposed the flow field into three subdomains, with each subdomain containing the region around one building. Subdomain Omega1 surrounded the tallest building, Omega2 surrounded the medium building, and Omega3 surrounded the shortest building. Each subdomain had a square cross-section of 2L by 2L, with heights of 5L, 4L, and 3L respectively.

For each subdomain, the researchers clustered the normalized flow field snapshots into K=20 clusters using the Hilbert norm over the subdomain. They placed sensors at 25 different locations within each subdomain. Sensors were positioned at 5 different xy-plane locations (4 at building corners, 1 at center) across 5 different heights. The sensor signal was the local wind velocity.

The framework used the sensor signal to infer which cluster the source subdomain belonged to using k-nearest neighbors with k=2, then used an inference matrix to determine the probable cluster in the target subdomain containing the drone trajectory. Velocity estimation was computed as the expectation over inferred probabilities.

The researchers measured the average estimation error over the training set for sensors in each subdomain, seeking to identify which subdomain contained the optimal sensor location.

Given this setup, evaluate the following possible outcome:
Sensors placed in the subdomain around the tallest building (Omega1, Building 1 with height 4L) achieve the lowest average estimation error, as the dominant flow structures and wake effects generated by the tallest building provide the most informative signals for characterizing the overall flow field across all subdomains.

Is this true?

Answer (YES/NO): YES